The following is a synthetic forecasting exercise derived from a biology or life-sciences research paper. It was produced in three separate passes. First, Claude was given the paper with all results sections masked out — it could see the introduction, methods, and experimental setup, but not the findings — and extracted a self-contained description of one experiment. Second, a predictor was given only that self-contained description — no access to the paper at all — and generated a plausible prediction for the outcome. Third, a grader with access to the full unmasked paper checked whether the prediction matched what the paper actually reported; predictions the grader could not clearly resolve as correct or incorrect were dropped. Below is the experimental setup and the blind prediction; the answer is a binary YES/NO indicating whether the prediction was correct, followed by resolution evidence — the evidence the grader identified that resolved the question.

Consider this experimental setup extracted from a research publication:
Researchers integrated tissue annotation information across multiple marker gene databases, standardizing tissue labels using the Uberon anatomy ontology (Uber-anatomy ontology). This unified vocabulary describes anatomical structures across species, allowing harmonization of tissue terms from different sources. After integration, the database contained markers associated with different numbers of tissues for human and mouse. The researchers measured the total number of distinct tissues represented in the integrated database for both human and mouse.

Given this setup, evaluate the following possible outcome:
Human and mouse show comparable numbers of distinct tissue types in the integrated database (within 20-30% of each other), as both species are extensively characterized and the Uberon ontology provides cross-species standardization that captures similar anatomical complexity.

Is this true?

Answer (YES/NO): NO